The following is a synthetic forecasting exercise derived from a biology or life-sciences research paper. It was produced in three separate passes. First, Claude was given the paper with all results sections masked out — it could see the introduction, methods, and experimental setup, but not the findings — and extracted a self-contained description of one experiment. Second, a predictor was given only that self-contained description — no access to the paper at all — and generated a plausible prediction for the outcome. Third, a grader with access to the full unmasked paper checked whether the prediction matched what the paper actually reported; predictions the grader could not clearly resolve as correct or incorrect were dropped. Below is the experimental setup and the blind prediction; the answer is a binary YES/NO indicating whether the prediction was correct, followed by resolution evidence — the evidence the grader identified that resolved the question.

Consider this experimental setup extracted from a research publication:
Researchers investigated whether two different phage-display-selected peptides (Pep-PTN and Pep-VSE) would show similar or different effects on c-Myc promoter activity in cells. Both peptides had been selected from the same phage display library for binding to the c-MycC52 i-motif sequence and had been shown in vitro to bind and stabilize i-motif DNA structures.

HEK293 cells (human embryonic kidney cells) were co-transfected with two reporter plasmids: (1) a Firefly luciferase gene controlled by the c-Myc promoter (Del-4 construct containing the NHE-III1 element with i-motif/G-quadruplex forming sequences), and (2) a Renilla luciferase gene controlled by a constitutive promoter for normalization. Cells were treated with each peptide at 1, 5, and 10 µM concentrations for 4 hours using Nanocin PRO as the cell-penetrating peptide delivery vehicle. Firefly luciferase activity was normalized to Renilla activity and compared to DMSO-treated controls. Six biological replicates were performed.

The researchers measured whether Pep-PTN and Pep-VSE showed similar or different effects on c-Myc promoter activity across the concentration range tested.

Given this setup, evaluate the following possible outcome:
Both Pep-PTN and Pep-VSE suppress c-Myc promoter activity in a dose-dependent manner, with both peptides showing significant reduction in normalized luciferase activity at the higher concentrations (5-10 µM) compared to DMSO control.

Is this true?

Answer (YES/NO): NO